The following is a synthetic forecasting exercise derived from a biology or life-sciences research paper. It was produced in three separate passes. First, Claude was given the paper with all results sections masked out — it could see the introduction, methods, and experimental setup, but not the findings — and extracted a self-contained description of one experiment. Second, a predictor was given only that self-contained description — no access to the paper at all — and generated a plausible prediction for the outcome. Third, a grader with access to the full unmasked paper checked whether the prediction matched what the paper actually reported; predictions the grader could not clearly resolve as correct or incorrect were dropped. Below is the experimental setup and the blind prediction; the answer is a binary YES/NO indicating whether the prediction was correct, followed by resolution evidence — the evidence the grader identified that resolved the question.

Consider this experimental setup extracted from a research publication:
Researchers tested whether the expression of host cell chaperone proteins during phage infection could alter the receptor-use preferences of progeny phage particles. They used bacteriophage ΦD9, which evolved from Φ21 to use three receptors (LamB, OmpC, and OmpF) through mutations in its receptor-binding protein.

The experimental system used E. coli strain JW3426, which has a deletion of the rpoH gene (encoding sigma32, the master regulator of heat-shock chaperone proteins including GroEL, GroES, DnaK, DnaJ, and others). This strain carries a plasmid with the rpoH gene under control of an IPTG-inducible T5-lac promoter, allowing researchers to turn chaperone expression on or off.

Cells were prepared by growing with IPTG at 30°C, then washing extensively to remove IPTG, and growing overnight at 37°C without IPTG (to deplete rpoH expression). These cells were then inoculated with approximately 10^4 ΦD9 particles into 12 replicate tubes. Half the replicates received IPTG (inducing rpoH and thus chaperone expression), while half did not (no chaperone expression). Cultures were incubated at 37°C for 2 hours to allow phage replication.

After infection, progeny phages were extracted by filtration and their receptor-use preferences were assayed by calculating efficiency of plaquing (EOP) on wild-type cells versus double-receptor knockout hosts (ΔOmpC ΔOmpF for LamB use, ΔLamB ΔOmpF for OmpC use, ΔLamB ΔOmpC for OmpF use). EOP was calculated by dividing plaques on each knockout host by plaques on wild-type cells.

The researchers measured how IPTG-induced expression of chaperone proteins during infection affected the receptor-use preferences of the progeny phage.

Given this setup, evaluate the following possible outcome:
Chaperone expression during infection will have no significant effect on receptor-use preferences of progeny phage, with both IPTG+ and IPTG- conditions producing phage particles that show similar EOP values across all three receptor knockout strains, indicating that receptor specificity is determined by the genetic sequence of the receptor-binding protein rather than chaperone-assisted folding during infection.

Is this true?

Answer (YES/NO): NO